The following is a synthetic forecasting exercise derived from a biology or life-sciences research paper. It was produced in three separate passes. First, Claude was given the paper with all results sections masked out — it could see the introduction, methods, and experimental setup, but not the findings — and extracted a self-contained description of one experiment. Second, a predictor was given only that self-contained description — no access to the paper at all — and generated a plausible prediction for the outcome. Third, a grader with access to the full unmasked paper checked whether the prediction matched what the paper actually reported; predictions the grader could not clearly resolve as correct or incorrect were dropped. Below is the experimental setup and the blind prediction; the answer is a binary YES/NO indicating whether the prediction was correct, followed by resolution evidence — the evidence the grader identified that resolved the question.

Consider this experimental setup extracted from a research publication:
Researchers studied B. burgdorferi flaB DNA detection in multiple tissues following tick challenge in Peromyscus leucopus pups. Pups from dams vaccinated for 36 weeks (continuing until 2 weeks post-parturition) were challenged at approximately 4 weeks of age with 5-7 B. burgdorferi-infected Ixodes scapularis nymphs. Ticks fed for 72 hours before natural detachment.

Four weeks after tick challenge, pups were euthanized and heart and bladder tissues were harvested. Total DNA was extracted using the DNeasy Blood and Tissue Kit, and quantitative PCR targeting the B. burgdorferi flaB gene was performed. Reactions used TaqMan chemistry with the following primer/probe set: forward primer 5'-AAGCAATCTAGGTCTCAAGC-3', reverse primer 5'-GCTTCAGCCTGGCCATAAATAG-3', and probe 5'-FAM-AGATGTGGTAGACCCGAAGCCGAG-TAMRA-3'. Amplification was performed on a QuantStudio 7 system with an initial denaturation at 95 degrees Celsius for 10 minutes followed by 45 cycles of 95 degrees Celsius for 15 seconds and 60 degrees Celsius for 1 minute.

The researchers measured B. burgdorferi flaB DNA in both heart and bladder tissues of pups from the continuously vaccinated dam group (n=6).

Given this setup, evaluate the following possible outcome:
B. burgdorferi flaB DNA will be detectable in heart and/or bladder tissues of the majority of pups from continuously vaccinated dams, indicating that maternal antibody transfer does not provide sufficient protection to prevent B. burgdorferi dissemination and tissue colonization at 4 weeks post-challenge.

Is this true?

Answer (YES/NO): NO